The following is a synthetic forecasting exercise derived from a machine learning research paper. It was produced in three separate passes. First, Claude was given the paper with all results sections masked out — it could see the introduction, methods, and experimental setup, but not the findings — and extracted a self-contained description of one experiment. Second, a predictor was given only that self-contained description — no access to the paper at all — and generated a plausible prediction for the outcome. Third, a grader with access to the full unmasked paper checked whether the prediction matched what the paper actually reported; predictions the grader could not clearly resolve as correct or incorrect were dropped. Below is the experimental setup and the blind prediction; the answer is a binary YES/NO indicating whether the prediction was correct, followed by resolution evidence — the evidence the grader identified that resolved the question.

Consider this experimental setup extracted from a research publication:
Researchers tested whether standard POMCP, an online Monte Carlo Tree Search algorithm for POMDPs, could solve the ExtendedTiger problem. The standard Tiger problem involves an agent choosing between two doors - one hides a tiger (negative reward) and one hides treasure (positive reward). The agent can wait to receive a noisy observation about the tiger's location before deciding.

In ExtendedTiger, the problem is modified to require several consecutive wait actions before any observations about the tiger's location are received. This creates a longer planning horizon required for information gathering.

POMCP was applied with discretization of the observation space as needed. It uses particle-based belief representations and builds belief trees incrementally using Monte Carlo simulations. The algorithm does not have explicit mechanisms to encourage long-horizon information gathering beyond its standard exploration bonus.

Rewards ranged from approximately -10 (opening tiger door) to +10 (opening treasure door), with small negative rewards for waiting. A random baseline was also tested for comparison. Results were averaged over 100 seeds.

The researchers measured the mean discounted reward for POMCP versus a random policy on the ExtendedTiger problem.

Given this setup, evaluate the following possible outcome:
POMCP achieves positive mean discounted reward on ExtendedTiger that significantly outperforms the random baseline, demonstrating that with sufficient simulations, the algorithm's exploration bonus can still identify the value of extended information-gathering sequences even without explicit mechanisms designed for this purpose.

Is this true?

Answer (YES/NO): NO